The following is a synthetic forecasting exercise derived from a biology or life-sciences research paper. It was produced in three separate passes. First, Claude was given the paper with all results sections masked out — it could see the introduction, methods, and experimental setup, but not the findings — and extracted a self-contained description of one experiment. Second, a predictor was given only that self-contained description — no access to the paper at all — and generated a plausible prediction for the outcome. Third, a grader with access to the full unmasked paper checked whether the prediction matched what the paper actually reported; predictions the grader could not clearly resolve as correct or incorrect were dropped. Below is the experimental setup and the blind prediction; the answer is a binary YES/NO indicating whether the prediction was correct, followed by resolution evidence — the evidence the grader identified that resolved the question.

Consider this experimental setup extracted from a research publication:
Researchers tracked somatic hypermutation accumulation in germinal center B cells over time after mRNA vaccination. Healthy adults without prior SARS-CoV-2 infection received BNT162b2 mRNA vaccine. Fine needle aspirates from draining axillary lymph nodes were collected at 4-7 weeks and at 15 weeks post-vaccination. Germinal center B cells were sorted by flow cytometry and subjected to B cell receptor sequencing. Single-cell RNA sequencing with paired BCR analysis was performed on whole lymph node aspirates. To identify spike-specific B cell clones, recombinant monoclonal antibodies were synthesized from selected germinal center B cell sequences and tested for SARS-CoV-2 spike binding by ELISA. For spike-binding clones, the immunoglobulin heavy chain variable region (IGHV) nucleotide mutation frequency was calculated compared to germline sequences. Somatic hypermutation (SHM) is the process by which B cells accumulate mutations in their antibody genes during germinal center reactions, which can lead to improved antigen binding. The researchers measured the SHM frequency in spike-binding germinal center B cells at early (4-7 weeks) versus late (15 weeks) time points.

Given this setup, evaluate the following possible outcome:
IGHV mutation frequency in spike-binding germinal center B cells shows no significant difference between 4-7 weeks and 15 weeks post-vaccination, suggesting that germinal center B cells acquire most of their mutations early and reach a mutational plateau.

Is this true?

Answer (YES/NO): NO